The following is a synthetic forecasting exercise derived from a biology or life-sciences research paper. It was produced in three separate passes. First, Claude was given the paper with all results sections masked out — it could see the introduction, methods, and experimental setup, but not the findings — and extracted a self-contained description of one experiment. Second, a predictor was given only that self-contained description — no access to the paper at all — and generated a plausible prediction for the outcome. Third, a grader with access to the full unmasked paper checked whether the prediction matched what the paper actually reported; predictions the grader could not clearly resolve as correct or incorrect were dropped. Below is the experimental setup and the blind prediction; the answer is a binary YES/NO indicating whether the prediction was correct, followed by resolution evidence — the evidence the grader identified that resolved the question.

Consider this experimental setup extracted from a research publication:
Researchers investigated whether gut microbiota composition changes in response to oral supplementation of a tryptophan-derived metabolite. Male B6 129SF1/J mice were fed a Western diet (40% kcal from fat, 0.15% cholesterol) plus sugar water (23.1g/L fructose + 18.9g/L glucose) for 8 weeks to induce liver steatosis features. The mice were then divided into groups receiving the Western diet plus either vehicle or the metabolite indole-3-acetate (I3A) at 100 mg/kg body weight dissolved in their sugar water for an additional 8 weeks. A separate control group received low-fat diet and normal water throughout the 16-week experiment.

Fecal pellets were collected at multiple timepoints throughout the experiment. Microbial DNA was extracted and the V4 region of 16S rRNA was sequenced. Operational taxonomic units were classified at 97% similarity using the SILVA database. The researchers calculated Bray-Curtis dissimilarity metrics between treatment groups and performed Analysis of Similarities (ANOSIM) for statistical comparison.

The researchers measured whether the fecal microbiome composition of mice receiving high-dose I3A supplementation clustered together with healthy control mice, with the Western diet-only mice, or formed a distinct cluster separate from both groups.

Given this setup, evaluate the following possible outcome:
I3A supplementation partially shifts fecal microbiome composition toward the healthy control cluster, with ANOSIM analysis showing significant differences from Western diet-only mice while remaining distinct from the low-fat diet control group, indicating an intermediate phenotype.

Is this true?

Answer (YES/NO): NO